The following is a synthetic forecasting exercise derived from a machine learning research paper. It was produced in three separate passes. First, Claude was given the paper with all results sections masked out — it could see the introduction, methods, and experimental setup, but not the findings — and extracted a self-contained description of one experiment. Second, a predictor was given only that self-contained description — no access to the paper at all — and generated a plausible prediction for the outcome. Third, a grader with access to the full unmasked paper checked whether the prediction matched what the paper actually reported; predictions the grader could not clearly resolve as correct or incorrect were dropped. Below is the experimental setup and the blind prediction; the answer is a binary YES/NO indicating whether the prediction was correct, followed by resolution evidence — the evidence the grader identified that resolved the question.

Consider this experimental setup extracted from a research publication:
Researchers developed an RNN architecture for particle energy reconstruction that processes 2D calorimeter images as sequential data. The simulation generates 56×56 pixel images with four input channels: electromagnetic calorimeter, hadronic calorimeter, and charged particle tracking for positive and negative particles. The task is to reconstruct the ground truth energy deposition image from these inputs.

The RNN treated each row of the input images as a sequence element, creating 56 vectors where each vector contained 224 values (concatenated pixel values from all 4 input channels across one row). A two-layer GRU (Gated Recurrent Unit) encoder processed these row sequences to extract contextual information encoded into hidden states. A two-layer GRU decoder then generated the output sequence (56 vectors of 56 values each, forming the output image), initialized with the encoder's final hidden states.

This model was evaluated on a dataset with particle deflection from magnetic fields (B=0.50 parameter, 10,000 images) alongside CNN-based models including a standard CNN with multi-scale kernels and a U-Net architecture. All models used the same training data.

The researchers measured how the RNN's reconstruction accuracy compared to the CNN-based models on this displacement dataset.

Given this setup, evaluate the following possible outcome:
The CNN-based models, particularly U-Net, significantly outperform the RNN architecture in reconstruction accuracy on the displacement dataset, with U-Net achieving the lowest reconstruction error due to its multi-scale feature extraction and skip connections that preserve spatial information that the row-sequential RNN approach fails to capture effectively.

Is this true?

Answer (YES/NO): NO